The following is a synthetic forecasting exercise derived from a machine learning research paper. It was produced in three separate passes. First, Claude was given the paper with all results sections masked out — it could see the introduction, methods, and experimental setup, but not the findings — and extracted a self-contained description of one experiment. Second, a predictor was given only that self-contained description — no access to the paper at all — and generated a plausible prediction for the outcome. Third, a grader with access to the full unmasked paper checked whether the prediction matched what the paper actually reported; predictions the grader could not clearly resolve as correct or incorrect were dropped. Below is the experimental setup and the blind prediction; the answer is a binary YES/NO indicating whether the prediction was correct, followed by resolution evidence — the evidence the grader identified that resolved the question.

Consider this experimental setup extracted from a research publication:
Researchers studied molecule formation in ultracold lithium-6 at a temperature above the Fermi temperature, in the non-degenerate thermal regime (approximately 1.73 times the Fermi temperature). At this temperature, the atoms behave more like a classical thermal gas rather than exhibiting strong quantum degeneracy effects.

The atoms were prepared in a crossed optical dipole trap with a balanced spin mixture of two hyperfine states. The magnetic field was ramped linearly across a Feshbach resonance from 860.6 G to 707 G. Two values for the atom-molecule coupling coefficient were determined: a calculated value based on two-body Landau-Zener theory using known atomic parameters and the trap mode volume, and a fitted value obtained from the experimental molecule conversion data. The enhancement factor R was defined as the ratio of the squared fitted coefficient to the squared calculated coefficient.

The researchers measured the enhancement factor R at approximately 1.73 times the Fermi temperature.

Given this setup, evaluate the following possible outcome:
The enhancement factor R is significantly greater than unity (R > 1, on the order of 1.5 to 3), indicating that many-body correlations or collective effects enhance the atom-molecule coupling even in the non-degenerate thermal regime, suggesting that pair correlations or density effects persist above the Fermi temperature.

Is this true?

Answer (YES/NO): NO